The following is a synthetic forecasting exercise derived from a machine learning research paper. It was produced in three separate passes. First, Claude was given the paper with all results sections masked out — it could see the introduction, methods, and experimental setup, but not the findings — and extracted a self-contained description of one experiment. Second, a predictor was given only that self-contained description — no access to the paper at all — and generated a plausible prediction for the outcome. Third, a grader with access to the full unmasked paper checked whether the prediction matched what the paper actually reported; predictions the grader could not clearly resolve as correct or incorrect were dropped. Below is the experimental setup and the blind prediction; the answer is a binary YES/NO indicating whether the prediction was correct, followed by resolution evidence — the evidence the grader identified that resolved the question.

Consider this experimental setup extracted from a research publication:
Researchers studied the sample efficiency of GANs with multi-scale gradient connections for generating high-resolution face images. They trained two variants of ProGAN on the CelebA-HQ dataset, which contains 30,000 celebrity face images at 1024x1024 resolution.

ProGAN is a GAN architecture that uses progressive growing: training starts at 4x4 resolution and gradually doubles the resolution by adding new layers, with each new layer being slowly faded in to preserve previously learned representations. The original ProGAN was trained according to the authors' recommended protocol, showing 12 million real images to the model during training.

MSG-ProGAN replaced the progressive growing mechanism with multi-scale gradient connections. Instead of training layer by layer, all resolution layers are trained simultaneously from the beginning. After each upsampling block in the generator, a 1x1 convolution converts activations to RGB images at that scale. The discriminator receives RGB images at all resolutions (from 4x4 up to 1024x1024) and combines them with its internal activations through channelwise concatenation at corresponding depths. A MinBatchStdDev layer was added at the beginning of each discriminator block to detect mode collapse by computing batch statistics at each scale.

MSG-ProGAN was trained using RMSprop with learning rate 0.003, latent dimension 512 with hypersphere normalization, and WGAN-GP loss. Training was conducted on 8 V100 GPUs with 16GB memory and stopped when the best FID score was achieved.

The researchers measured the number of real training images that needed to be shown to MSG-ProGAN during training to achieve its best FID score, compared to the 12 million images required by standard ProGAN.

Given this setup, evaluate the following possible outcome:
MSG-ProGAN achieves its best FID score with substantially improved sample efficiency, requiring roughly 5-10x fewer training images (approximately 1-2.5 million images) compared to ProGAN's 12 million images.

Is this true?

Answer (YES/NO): NO